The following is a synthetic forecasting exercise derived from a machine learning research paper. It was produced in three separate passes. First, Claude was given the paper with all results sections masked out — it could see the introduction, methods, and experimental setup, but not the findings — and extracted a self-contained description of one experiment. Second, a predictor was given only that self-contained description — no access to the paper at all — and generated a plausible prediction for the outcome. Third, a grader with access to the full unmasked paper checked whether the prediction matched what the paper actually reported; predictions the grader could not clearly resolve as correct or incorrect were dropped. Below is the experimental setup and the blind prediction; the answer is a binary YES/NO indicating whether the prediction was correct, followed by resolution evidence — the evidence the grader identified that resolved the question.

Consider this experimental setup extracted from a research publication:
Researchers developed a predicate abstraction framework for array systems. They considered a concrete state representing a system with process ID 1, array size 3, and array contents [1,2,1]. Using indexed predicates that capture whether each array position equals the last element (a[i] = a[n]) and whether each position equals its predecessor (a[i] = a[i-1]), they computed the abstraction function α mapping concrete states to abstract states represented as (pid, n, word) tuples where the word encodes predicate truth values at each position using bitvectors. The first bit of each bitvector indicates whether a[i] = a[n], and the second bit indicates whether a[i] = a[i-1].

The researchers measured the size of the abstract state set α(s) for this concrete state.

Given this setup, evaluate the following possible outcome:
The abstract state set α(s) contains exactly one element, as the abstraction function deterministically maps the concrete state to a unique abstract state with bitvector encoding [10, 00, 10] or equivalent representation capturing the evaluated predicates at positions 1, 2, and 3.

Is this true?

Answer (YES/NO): NO